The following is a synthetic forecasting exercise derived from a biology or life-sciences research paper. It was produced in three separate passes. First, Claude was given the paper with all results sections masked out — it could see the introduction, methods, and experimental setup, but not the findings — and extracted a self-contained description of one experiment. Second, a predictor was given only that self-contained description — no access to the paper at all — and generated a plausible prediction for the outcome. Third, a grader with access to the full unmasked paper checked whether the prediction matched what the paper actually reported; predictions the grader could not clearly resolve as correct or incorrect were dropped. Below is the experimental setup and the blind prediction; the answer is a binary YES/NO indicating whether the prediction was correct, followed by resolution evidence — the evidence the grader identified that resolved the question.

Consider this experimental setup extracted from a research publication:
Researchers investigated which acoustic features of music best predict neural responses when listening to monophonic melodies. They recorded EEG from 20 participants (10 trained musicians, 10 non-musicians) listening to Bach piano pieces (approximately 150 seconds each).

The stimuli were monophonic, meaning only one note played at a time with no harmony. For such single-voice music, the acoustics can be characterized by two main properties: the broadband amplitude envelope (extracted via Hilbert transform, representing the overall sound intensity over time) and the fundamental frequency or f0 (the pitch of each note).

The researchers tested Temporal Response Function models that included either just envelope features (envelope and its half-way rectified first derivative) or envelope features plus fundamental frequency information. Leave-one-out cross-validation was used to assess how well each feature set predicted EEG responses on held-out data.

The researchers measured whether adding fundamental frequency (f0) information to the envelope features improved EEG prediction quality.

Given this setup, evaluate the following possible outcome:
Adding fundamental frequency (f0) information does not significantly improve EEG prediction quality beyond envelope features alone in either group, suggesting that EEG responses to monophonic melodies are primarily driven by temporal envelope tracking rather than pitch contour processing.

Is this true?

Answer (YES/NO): YES